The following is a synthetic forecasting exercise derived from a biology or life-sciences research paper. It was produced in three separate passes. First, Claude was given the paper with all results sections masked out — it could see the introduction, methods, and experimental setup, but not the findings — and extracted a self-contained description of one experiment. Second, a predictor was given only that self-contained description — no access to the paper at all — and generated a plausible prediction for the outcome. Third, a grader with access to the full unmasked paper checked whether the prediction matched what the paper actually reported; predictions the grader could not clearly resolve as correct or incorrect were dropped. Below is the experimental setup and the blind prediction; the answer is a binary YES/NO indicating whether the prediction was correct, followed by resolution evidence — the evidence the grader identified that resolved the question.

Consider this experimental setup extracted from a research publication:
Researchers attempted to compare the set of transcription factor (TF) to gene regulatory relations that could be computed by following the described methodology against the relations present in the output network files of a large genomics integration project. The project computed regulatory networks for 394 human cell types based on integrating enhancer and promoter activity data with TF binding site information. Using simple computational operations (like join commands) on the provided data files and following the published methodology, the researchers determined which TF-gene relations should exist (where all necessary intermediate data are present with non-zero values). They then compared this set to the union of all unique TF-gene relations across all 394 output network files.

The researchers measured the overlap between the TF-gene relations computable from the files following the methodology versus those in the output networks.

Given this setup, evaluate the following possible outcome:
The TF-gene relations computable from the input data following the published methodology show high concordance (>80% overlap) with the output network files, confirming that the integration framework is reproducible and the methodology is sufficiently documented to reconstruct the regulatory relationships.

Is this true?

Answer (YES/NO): NO